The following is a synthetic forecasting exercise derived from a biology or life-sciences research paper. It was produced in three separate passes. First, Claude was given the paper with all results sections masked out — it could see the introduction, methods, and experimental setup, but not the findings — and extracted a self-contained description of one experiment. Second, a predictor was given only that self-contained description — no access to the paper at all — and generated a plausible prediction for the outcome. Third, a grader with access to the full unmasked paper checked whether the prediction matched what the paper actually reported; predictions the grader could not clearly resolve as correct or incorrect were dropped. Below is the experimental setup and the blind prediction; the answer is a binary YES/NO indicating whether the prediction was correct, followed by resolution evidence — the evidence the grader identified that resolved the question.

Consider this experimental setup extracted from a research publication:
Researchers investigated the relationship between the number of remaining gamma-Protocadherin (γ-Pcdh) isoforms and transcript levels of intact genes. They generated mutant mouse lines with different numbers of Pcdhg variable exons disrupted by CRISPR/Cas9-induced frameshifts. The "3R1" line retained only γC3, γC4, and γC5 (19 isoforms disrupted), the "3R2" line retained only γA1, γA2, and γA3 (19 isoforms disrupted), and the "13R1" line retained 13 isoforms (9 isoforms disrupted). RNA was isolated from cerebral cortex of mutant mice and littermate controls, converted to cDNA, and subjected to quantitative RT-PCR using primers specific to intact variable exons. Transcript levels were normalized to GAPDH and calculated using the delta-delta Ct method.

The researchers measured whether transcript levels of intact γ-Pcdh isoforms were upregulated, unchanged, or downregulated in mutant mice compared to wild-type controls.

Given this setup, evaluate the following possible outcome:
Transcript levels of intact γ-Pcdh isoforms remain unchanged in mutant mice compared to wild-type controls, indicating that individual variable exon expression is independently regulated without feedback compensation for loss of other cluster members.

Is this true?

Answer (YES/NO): YES